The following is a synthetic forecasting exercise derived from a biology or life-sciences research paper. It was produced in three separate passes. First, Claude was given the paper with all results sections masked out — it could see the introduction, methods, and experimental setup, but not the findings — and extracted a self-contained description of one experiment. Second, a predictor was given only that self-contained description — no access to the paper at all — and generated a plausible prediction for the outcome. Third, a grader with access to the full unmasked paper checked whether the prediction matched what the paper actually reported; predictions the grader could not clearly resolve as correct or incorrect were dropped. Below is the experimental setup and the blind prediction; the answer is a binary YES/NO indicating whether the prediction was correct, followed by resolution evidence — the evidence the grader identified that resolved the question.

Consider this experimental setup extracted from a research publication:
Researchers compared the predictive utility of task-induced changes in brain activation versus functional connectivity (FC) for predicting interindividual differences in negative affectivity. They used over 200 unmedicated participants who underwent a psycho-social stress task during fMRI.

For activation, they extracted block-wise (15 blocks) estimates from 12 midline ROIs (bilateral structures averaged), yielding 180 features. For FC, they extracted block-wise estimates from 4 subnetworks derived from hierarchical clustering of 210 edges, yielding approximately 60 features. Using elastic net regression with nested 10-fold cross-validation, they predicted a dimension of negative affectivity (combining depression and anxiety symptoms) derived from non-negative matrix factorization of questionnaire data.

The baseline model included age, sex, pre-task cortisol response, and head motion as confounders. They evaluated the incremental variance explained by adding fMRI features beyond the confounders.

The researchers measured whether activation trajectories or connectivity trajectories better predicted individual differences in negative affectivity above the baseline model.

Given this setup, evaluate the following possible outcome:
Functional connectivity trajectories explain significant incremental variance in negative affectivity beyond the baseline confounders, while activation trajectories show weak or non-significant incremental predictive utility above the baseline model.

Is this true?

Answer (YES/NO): NO